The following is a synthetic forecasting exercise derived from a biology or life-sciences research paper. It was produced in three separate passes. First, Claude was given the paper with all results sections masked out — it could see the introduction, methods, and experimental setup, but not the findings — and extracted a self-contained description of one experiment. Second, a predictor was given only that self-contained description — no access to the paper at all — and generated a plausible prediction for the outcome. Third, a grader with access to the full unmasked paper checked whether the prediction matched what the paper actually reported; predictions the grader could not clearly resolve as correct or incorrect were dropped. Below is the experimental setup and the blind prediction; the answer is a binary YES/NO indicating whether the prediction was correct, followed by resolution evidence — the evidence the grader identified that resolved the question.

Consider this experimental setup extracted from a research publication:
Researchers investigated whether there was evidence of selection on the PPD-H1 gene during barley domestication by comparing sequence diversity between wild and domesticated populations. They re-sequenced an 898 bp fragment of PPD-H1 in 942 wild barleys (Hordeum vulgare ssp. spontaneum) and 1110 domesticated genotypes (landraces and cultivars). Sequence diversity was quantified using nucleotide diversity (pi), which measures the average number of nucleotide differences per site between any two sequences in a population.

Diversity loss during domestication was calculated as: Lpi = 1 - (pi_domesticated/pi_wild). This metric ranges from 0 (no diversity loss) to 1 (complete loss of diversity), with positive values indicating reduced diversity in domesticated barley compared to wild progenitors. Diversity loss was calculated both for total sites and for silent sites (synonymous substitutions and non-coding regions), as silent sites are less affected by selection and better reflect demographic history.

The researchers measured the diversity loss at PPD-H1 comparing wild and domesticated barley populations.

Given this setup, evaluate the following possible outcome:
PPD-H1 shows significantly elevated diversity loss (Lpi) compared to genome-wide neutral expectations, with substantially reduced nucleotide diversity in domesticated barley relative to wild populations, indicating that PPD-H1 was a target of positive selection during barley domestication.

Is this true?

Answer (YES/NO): NO